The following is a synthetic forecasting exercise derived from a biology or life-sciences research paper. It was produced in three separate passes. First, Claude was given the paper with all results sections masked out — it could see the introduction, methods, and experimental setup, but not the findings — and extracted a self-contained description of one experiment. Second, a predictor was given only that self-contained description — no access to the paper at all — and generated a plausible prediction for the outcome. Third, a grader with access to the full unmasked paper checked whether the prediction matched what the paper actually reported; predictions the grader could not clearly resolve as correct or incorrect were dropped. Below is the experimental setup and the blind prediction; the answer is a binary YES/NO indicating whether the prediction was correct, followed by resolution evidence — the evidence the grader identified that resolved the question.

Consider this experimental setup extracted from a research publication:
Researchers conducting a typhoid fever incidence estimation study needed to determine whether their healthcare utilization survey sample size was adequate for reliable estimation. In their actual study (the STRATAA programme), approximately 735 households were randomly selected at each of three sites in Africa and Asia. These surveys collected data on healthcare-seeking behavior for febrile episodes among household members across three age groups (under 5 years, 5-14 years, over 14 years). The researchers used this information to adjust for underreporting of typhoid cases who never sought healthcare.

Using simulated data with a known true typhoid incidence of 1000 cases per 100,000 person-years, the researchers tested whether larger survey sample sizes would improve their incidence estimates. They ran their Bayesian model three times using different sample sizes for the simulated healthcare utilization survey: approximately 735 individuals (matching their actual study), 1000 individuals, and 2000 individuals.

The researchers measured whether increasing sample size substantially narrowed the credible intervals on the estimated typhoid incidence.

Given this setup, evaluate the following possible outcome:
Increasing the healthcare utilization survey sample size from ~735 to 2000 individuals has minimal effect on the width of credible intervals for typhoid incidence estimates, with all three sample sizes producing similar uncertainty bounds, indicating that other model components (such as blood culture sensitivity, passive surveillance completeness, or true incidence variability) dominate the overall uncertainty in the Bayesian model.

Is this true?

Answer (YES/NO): NO